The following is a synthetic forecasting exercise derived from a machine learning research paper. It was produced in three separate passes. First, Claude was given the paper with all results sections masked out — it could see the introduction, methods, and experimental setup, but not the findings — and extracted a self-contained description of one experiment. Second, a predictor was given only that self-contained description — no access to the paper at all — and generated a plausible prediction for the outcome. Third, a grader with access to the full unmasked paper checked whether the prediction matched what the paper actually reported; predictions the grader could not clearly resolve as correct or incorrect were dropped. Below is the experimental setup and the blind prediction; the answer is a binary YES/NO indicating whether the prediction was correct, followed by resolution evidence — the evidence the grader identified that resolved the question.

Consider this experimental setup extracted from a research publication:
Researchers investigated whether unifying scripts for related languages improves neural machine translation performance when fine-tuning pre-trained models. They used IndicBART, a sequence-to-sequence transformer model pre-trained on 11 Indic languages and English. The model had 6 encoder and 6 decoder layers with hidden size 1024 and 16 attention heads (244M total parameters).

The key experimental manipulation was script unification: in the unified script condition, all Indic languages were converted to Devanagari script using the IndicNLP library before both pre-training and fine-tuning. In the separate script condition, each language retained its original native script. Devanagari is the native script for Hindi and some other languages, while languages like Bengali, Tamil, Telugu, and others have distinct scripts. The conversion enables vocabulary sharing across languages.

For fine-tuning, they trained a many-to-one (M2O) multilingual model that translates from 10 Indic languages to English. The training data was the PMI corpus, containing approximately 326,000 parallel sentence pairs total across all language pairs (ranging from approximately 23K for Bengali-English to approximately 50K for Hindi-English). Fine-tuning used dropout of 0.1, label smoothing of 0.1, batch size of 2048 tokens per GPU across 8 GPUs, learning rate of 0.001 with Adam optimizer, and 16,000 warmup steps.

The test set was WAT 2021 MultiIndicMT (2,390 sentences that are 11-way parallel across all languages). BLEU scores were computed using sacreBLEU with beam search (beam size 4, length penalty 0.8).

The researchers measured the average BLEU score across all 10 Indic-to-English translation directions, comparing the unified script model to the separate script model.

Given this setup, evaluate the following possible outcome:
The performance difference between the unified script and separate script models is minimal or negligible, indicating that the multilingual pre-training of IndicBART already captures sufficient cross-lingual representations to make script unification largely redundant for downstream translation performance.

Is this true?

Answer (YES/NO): NO